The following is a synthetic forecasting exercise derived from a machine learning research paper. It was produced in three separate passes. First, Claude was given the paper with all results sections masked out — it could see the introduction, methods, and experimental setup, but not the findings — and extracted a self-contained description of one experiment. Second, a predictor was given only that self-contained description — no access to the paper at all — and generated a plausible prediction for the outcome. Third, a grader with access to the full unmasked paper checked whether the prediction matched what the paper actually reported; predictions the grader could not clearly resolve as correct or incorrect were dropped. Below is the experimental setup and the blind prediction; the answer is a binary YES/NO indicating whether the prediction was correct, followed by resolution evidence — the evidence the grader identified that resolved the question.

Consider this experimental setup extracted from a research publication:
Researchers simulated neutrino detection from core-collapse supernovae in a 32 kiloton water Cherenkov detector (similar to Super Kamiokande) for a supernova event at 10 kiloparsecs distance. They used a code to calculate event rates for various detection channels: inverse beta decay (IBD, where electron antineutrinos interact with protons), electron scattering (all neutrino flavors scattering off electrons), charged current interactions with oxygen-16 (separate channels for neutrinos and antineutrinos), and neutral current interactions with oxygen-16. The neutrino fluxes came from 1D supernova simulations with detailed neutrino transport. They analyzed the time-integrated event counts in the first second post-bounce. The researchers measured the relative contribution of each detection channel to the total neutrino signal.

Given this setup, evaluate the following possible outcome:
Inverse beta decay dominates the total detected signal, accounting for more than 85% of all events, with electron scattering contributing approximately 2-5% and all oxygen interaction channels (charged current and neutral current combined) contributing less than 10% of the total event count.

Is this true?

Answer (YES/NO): NO